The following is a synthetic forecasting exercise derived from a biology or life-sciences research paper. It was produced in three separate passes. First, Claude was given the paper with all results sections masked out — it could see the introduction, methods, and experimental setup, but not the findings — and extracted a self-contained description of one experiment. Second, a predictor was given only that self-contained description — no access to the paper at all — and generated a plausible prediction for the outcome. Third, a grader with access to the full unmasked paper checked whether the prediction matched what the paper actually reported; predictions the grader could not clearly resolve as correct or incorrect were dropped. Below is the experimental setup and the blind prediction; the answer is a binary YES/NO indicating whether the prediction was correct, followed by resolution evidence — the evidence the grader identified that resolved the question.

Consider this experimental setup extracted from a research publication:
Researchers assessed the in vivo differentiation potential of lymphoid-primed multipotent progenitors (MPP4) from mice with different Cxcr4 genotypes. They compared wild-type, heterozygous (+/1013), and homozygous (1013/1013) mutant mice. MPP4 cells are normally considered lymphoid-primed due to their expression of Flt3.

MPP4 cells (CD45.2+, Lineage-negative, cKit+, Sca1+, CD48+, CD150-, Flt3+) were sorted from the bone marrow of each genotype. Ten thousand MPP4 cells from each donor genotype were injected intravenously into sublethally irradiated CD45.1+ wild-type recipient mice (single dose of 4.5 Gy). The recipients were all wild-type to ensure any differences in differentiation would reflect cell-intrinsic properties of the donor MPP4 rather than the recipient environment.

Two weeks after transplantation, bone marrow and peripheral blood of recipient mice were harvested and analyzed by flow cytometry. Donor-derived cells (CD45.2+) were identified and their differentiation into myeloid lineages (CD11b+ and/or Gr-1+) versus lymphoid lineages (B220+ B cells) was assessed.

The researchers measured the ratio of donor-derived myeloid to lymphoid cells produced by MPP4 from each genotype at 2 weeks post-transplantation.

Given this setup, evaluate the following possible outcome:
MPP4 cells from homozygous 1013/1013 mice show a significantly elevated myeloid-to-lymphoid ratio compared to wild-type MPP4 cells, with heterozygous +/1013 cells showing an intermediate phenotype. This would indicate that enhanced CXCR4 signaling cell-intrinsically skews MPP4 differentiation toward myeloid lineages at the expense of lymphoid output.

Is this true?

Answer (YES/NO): YES